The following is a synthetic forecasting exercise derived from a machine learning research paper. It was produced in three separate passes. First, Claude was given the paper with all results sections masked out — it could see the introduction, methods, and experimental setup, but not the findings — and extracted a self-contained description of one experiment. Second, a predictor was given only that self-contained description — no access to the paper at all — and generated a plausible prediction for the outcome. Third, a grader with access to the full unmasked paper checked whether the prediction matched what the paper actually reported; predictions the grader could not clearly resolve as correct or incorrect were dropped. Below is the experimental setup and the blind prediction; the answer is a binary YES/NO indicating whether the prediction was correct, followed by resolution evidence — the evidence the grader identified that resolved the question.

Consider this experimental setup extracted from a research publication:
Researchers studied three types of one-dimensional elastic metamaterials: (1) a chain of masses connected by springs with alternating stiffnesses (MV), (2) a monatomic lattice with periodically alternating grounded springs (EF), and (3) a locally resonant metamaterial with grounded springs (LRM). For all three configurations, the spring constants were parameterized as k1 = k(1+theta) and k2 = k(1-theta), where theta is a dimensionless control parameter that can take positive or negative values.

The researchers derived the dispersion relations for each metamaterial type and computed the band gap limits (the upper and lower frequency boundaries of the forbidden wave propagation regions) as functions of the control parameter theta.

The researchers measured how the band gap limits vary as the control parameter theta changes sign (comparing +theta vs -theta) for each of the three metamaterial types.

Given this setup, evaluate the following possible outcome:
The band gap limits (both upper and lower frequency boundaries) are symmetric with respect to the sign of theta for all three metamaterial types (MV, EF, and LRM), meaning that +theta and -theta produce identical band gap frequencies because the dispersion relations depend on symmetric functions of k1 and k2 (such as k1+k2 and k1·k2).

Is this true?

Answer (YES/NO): NO